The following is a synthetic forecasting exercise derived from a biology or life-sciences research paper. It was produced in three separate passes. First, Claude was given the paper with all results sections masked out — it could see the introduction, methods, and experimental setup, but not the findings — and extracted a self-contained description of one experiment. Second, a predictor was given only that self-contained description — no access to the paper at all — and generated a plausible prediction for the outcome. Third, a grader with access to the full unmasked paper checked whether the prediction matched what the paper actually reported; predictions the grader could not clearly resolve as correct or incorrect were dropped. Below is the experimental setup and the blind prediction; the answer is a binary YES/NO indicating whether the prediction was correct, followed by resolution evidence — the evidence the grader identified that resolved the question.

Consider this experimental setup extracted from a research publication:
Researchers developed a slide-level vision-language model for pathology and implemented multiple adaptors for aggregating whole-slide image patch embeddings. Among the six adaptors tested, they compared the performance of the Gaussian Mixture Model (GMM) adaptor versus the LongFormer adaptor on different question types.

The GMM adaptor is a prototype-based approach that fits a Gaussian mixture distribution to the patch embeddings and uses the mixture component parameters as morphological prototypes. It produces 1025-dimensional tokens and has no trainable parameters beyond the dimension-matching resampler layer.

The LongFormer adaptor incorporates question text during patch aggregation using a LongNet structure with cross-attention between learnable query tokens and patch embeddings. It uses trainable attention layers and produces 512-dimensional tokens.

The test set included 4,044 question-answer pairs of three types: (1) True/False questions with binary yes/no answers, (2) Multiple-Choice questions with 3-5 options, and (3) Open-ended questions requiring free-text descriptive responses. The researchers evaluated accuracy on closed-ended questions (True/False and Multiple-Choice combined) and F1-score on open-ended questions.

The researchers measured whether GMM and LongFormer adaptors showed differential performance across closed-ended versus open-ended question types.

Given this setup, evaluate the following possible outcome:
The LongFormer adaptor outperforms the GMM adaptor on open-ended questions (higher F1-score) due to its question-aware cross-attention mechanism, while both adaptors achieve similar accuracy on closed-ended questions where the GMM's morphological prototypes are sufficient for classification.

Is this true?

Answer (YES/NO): NO